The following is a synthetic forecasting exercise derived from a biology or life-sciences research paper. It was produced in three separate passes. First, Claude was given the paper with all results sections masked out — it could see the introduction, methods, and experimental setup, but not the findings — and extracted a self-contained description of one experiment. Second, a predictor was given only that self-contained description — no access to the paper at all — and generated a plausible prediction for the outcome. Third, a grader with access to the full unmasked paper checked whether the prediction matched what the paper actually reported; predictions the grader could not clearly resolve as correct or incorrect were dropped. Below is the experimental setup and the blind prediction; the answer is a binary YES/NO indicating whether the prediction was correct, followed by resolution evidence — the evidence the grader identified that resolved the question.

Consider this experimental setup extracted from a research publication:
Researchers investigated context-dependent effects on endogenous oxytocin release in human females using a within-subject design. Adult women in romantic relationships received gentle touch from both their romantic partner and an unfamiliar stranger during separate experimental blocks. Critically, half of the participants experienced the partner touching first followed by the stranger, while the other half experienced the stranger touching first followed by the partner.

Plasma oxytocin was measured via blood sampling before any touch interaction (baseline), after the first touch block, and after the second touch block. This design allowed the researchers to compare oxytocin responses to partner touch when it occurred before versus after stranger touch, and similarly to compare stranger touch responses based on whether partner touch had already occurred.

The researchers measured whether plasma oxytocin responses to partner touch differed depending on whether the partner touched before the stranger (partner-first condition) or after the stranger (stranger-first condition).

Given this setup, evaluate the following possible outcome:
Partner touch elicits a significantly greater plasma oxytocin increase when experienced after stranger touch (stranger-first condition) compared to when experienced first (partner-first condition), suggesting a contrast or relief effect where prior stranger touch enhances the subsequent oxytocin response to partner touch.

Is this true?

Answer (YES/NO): NO